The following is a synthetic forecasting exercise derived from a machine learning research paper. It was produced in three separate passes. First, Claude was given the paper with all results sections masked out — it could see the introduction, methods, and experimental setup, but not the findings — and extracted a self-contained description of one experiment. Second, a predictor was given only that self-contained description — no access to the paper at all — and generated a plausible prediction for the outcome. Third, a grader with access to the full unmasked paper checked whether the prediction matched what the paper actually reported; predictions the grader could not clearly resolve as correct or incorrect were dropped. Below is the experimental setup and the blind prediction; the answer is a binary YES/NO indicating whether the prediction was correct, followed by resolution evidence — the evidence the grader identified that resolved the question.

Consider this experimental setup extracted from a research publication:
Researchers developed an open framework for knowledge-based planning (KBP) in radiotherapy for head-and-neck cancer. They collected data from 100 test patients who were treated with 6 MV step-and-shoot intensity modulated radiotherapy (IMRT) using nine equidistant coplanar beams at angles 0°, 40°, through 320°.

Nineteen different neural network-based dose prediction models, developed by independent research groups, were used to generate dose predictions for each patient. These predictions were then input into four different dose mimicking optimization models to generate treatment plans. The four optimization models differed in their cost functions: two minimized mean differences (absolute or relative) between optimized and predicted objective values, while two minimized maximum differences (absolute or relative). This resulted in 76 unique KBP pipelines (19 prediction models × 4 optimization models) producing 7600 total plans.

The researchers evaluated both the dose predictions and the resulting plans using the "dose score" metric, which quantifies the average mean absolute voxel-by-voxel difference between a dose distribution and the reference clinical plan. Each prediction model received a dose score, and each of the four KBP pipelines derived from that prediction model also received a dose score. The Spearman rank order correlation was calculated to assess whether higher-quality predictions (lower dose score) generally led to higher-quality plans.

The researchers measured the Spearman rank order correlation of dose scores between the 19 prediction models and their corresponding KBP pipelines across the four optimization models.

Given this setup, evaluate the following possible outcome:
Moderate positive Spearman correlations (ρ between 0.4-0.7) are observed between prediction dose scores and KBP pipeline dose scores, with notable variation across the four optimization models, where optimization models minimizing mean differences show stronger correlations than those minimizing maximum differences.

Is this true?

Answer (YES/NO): NO